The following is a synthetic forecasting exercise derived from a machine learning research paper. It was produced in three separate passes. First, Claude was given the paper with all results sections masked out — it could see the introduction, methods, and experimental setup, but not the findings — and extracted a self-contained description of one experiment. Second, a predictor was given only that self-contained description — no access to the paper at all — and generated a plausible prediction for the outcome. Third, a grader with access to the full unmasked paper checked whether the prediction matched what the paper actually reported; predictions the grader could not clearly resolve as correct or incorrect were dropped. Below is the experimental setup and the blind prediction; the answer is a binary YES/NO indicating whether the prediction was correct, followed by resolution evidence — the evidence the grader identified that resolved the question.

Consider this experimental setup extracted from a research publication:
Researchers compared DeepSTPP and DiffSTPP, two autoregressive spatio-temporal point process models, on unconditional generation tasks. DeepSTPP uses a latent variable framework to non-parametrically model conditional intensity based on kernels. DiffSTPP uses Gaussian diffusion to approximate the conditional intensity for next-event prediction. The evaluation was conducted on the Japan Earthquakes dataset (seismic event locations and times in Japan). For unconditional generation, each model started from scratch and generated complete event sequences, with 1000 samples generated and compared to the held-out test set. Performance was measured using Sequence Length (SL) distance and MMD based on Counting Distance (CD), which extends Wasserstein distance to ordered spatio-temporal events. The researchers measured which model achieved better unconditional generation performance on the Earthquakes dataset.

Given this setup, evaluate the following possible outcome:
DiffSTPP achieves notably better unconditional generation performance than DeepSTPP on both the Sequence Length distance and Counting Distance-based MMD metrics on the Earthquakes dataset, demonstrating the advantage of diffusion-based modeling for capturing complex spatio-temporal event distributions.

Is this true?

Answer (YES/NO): YES